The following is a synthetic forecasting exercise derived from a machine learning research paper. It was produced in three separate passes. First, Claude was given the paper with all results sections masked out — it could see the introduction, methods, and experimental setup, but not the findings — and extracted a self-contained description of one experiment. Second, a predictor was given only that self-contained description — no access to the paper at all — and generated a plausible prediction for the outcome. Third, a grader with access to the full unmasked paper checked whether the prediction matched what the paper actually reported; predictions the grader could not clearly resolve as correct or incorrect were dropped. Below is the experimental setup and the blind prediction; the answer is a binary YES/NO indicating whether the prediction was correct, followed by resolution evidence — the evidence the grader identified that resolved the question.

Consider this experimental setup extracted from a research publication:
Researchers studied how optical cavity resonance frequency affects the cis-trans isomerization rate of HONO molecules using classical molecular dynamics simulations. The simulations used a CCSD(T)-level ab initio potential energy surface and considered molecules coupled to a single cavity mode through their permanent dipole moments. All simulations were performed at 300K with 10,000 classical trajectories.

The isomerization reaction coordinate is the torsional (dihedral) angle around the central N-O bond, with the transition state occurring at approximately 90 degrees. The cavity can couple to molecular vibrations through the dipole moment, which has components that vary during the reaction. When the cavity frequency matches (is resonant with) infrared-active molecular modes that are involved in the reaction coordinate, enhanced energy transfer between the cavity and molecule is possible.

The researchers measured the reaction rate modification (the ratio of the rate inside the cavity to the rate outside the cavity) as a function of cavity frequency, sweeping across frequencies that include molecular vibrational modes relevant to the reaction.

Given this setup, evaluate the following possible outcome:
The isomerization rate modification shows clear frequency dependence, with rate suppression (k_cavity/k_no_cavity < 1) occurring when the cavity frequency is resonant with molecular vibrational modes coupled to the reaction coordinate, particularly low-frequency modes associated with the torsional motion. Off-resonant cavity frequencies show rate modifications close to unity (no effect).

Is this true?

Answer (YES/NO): NO